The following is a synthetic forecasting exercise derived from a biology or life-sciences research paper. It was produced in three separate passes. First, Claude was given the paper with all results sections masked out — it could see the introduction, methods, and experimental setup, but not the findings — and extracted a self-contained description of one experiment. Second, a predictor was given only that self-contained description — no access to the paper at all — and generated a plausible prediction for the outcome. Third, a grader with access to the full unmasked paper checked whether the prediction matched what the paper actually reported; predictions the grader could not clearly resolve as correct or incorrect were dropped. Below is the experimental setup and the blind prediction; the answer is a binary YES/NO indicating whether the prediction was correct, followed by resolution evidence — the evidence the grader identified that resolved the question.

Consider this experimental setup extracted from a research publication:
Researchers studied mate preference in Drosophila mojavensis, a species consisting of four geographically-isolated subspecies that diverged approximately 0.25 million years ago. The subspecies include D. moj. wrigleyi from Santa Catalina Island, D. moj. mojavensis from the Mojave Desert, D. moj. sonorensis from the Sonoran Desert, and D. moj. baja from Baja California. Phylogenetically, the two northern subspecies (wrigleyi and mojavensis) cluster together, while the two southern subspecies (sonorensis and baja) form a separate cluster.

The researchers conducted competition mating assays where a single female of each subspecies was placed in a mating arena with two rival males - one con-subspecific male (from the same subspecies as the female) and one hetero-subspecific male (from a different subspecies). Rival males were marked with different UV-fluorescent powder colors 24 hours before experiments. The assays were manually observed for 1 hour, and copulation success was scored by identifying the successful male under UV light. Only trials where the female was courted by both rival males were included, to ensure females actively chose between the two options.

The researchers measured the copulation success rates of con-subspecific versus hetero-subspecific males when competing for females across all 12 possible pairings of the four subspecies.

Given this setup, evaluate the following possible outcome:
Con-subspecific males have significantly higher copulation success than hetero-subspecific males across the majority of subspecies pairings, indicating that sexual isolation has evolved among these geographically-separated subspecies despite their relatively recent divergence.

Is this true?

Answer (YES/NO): YES